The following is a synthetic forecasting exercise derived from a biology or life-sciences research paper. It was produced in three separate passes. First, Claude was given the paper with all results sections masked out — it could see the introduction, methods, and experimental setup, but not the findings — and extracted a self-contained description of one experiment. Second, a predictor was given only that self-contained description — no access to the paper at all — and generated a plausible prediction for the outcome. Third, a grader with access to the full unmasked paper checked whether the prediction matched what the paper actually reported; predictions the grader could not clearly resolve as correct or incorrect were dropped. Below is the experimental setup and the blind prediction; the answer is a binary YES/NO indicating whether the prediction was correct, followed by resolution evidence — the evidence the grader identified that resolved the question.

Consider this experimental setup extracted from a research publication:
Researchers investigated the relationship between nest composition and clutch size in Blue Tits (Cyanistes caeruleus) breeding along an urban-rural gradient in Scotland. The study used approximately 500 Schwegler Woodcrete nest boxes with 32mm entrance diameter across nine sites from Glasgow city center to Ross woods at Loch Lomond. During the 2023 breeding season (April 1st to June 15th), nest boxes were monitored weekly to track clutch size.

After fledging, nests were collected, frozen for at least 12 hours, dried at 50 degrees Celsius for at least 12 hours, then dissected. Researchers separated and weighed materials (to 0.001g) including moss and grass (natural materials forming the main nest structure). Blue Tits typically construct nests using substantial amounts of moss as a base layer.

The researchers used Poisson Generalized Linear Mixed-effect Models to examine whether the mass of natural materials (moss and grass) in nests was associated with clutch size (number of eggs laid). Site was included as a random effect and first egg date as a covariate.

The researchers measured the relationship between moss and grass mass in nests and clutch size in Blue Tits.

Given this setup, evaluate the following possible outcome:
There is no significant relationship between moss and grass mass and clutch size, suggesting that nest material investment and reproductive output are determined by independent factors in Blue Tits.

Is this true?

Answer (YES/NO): YES